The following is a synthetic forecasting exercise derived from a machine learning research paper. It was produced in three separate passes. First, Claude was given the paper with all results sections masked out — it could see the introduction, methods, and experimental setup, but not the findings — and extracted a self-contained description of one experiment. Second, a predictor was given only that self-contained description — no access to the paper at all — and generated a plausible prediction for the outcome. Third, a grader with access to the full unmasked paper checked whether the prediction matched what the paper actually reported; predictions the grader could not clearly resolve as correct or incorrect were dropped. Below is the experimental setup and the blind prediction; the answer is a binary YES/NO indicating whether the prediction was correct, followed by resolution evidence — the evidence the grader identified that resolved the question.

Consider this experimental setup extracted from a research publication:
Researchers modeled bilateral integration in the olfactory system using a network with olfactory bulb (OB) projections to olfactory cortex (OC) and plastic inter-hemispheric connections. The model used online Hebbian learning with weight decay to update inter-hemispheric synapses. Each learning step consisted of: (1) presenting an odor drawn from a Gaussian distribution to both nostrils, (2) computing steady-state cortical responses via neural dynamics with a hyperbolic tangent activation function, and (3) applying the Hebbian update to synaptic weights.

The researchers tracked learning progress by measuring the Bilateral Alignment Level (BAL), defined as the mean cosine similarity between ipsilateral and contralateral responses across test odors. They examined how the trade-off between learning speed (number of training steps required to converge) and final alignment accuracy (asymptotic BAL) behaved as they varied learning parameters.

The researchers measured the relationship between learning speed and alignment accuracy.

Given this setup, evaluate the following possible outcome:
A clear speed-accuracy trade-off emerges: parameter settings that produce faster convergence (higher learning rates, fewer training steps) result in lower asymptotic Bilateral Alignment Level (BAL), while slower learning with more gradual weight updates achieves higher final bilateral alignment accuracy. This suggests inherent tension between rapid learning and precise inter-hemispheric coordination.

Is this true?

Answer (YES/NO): YES